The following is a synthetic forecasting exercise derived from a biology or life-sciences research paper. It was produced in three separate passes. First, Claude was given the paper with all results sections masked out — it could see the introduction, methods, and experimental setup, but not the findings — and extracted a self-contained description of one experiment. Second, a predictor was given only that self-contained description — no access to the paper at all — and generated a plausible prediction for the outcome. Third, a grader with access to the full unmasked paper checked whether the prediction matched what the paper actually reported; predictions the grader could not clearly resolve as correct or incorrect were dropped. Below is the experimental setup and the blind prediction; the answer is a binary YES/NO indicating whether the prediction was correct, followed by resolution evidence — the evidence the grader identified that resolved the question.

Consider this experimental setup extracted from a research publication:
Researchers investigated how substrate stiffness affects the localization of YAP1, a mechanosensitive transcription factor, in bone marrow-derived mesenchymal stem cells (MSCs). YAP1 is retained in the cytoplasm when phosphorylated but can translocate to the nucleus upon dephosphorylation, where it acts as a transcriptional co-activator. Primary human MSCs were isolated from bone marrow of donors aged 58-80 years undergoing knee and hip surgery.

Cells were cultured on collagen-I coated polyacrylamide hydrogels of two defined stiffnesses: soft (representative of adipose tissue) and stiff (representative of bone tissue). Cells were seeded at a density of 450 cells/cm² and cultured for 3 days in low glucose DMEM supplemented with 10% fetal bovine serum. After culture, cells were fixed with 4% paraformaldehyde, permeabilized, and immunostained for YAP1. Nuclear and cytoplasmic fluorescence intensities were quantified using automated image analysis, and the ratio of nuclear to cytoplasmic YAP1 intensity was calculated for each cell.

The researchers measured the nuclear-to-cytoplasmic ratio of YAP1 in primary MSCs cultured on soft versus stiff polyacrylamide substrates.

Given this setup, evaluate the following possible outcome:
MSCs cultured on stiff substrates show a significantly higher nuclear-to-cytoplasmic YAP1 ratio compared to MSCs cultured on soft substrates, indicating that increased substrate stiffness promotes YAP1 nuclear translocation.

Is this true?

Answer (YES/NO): NO